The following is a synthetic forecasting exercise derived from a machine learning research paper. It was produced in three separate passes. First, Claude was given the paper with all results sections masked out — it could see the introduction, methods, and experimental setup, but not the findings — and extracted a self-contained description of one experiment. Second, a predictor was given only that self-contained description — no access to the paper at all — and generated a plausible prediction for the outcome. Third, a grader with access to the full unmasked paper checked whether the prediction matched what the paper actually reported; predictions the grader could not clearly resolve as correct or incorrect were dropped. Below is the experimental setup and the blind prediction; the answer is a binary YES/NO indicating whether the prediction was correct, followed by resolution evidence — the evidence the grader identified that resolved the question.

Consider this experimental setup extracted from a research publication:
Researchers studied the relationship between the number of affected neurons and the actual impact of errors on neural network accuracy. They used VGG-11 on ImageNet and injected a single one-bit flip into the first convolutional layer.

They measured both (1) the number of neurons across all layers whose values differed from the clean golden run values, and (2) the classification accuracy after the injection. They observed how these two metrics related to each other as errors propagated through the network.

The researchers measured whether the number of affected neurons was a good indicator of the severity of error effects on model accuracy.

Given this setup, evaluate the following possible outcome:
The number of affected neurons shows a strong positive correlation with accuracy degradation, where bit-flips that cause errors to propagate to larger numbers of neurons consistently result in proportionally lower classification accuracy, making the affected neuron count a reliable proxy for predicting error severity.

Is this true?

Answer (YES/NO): NO